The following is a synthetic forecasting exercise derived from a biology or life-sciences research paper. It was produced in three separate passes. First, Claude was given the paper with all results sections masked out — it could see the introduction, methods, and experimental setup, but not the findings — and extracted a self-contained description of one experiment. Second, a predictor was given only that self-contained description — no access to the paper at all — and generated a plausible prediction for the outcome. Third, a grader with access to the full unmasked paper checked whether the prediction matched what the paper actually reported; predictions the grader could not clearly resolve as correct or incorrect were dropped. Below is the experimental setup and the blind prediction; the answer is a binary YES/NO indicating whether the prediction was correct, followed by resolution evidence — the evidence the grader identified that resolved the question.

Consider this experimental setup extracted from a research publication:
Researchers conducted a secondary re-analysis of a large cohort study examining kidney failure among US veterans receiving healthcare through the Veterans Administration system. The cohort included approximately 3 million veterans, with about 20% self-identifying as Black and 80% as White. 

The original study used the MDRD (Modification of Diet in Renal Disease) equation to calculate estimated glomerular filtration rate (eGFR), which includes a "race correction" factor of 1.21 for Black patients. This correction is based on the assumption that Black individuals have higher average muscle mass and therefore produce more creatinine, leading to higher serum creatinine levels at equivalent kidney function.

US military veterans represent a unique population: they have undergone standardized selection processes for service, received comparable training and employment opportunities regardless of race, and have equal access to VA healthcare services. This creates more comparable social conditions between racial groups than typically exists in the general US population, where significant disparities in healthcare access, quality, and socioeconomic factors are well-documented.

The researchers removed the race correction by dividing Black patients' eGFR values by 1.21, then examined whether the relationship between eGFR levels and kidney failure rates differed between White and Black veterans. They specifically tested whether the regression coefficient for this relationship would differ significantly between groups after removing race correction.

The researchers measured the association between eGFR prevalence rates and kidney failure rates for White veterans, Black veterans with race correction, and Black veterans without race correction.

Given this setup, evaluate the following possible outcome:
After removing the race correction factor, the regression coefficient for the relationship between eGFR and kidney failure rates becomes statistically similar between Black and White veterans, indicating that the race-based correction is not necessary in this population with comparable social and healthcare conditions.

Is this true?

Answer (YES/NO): YES